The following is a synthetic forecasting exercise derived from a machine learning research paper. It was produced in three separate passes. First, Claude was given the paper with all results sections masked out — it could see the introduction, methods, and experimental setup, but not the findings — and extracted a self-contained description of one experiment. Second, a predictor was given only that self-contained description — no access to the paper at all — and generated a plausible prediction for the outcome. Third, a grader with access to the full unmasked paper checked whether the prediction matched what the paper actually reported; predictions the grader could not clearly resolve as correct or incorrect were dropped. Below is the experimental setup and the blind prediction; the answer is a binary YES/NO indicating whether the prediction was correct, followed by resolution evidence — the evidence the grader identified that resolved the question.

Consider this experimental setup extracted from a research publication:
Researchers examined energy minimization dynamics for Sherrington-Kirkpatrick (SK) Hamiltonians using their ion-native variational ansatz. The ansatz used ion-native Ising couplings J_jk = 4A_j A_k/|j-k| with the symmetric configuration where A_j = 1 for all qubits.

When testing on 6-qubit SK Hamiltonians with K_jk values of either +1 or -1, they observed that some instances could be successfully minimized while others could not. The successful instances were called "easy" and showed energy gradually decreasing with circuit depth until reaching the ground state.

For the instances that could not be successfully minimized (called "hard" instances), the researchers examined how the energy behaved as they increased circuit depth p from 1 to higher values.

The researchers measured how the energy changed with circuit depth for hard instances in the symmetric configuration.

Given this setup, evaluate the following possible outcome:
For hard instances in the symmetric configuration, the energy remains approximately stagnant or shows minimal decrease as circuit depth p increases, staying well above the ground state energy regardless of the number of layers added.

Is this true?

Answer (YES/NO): NO